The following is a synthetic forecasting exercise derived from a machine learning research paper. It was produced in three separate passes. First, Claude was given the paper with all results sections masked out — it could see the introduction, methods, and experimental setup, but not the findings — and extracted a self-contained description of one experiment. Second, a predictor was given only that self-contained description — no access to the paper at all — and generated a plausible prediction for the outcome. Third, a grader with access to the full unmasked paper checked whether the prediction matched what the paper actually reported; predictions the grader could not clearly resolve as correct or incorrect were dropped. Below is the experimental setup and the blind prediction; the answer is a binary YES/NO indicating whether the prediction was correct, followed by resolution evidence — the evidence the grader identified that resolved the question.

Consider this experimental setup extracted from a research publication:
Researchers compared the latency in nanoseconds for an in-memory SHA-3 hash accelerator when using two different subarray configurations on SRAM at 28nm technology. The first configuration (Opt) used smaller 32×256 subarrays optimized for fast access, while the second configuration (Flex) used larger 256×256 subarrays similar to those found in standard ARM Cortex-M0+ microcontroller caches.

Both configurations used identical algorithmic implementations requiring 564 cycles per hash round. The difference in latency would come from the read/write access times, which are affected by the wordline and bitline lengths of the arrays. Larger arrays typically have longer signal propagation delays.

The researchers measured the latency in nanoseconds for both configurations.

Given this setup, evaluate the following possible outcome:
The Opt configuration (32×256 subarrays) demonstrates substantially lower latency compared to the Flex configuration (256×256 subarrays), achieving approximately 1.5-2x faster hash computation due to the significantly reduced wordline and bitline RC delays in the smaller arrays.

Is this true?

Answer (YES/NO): NO